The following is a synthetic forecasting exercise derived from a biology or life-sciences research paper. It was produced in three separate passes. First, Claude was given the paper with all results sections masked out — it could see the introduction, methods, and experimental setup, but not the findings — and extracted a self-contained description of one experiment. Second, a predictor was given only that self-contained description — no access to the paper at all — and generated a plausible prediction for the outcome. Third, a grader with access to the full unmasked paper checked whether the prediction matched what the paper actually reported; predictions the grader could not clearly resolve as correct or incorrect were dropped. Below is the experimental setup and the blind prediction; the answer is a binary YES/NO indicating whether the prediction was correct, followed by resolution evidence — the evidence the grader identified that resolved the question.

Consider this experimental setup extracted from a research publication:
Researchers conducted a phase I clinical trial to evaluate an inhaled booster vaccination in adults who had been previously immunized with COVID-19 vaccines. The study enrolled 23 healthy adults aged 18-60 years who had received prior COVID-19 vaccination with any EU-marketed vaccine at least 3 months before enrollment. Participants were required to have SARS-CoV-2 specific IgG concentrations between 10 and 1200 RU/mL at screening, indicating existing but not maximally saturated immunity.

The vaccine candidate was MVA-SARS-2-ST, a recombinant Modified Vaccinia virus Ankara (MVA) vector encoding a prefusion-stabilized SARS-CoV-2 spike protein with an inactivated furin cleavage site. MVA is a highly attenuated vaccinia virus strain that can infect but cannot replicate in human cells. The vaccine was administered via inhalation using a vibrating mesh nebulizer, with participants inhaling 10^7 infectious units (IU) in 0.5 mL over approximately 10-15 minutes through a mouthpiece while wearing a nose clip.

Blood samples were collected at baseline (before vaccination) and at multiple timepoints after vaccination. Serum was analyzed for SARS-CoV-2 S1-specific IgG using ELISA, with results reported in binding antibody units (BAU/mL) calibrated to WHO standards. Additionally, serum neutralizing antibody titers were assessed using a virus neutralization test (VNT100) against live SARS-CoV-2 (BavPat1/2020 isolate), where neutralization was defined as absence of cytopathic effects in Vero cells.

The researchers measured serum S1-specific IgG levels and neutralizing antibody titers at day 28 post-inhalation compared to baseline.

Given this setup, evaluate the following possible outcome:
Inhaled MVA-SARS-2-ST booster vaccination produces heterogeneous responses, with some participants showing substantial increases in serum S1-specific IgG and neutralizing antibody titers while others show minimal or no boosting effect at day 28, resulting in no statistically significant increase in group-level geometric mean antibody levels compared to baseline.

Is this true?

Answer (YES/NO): NO